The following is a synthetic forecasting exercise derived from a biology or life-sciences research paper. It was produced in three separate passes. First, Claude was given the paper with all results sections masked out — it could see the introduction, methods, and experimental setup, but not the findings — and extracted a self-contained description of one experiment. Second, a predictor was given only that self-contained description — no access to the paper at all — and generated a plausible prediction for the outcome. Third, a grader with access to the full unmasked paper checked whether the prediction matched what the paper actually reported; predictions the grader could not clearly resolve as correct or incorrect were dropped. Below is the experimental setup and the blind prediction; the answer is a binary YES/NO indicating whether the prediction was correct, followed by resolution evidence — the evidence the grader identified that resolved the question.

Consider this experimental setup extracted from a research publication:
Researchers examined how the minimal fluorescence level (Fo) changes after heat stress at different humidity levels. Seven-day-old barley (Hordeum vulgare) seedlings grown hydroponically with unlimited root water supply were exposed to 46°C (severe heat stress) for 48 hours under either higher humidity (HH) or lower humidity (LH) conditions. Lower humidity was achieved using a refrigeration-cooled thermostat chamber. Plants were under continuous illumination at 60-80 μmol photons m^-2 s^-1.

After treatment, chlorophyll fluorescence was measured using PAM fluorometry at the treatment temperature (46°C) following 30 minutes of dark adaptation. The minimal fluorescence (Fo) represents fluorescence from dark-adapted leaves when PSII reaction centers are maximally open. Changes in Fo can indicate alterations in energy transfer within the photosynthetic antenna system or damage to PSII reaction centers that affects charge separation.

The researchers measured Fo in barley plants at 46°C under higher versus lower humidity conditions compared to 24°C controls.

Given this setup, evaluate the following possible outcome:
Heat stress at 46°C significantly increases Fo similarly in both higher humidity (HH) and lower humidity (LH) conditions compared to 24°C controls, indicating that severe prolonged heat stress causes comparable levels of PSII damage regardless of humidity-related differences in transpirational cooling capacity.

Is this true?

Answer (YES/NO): NO